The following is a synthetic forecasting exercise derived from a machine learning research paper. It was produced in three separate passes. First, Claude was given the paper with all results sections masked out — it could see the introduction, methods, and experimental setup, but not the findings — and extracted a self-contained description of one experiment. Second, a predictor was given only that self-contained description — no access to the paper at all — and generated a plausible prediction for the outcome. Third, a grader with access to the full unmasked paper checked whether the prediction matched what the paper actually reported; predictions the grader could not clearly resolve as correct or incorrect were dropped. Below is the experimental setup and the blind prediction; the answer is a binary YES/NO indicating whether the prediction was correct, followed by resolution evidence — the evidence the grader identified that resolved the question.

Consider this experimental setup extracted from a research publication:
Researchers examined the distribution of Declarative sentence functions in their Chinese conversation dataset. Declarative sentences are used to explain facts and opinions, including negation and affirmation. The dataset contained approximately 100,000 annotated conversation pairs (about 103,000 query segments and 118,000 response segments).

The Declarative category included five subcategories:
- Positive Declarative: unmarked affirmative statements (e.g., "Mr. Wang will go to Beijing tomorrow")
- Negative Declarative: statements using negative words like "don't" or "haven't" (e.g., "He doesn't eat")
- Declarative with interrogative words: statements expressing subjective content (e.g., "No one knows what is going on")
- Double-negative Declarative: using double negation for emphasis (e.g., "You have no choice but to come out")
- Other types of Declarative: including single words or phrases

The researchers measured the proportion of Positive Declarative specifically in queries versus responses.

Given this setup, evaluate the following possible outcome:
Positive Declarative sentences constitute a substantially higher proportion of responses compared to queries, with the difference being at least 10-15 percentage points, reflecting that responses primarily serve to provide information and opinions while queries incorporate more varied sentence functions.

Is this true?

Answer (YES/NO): NO